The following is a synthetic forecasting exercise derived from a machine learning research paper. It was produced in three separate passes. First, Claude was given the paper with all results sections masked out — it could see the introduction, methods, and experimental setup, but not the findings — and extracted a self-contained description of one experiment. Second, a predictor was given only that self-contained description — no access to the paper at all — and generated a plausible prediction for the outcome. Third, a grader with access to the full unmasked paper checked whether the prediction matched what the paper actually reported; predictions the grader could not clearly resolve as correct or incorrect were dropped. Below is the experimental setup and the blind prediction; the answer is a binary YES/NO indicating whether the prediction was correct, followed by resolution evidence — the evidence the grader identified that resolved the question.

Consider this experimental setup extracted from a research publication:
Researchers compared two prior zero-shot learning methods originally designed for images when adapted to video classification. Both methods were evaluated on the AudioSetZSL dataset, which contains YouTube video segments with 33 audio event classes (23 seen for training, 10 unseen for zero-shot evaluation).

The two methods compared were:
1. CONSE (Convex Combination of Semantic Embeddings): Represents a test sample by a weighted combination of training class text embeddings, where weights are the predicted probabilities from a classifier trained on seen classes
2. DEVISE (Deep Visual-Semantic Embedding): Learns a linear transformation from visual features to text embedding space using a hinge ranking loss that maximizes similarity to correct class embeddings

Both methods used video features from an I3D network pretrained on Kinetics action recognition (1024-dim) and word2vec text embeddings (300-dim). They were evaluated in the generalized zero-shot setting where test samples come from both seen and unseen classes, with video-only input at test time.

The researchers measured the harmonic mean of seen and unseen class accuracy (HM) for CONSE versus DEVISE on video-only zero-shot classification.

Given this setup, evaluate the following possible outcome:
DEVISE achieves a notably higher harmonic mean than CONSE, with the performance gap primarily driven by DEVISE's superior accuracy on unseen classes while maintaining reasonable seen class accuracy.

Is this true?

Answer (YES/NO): NO